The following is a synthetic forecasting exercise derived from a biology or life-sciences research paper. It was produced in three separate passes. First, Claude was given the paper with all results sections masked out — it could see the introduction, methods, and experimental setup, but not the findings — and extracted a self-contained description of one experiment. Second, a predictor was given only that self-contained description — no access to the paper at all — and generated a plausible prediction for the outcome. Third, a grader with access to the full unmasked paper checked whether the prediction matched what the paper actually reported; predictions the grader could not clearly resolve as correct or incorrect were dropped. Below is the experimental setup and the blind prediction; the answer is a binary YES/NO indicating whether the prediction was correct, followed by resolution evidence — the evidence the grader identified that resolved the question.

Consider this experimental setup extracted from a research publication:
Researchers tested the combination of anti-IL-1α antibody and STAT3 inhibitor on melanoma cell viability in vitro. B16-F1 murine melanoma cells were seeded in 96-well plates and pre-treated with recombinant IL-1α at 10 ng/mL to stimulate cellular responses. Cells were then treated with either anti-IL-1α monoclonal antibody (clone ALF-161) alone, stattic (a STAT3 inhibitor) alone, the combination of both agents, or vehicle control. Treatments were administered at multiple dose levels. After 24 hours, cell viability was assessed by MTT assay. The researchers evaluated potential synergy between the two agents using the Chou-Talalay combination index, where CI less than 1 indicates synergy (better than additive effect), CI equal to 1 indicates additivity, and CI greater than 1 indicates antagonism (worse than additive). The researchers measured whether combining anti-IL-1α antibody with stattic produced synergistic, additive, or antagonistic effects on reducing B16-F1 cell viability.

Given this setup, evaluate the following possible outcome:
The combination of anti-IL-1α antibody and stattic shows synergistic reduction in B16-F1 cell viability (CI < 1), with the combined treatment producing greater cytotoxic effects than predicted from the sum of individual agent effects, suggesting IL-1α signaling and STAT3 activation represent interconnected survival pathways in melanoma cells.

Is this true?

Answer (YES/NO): YES